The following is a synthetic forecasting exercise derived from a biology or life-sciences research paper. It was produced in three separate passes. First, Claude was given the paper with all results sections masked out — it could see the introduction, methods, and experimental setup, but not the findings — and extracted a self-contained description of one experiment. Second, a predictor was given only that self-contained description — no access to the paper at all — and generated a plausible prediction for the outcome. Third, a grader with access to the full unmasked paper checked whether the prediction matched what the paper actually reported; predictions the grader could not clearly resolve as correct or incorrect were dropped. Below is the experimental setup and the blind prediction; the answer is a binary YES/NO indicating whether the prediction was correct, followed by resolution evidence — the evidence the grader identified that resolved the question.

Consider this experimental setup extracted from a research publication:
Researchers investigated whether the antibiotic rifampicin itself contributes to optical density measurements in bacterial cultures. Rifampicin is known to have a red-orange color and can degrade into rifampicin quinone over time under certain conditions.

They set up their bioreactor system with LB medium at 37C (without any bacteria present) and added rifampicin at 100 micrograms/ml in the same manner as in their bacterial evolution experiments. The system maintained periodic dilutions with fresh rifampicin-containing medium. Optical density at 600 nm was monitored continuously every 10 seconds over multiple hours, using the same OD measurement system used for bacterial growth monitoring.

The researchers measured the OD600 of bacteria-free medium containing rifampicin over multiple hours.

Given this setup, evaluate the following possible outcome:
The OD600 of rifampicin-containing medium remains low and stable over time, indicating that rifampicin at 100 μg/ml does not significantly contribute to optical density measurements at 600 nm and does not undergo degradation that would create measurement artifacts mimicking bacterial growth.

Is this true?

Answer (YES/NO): NO